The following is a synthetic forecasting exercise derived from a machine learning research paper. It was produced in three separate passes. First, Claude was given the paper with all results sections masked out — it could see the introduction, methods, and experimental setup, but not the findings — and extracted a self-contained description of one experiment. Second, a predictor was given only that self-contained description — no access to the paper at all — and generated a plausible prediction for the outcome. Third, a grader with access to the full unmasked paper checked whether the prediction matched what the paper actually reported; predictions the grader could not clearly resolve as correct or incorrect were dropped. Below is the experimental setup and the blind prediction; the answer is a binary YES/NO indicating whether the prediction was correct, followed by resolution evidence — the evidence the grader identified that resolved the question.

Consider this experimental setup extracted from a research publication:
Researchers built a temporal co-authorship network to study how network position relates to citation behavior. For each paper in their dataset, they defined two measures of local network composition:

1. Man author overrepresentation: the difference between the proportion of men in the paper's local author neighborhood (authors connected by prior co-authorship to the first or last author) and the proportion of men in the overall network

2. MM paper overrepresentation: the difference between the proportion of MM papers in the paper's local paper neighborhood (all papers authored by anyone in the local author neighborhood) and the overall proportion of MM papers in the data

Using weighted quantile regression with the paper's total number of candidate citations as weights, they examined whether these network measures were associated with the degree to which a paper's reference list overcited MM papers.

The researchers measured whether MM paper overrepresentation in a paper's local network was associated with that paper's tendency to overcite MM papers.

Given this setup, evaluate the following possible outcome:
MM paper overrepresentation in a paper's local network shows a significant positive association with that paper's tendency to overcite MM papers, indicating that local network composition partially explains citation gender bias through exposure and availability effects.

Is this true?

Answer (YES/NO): YES